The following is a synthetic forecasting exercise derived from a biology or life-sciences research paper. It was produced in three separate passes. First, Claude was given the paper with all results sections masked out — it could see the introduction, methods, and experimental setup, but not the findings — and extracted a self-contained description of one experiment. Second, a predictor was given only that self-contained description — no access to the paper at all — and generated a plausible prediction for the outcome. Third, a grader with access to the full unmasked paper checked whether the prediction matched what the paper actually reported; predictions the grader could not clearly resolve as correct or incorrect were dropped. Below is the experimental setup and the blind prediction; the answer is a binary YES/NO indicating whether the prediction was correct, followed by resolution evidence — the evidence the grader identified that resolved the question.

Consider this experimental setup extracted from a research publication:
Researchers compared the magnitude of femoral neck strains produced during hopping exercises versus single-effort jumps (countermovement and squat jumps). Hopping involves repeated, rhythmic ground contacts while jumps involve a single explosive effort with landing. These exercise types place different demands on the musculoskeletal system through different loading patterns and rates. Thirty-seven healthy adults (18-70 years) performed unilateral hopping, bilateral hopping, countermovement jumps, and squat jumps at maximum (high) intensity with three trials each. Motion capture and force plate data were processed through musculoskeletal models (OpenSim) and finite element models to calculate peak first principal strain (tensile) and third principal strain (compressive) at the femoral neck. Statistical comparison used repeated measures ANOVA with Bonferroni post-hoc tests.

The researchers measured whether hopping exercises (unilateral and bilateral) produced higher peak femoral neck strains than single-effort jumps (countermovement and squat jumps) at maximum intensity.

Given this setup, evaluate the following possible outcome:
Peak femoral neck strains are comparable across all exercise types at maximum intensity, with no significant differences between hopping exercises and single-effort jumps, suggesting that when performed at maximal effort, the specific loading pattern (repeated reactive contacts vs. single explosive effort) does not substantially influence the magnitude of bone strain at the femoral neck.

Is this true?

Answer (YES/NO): NO